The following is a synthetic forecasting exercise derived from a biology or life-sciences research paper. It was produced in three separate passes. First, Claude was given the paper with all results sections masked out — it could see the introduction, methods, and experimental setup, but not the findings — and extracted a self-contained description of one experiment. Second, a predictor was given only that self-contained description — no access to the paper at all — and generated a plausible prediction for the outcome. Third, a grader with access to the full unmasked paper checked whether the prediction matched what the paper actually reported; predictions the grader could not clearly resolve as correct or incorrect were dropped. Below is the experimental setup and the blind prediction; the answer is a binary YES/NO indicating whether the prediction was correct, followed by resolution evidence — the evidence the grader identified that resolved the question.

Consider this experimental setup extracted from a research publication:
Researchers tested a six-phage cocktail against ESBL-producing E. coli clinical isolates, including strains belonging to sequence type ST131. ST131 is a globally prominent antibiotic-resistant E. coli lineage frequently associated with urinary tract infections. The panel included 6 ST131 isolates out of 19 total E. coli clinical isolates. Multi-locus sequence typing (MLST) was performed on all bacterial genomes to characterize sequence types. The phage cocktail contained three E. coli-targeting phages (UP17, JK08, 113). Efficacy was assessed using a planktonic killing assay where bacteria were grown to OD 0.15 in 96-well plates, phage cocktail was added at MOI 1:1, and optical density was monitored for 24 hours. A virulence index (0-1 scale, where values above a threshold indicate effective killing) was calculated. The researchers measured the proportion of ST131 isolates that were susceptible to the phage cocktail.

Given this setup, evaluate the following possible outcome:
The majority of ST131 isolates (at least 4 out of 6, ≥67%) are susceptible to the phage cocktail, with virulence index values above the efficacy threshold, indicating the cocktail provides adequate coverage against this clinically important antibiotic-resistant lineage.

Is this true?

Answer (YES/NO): YES